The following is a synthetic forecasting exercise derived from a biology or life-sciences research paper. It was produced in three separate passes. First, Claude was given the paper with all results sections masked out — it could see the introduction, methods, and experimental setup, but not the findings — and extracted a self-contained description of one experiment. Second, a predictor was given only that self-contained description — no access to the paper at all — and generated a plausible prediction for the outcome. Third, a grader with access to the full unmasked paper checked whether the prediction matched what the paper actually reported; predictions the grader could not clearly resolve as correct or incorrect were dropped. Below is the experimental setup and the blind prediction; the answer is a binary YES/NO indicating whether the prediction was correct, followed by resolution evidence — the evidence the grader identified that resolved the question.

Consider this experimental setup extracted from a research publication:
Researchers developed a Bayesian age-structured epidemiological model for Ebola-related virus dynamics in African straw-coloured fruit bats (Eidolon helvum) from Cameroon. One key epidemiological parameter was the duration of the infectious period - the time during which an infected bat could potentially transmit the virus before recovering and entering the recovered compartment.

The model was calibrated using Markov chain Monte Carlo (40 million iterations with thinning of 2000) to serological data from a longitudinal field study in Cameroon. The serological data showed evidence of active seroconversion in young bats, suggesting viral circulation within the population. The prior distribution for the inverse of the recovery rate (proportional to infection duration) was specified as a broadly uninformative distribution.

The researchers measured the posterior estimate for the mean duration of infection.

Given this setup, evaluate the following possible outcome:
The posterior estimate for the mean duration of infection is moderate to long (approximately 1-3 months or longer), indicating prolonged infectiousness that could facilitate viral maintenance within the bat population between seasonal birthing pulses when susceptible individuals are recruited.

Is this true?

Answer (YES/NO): NO